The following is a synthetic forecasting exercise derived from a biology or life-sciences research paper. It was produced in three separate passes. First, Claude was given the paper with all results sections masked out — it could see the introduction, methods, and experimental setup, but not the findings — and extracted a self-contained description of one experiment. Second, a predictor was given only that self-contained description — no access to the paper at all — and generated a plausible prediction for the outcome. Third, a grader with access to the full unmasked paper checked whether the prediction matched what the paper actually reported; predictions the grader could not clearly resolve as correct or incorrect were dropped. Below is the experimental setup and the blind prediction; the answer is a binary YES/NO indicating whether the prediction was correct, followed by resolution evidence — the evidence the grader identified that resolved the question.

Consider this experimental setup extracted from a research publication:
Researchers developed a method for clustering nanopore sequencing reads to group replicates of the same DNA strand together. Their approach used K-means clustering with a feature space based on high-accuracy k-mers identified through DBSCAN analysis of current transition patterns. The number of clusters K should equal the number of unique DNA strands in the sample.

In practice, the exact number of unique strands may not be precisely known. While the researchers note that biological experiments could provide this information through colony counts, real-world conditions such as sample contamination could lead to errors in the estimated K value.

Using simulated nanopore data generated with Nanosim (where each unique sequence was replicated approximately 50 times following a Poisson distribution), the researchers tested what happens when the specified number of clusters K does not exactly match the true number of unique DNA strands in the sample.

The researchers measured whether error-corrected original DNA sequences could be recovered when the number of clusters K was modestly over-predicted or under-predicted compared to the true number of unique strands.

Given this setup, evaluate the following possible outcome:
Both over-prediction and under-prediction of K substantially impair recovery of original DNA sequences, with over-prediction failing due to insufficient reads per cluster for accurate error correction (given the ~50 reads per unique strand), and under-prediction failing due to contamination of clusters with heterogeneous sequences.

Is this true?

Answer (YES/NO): NO